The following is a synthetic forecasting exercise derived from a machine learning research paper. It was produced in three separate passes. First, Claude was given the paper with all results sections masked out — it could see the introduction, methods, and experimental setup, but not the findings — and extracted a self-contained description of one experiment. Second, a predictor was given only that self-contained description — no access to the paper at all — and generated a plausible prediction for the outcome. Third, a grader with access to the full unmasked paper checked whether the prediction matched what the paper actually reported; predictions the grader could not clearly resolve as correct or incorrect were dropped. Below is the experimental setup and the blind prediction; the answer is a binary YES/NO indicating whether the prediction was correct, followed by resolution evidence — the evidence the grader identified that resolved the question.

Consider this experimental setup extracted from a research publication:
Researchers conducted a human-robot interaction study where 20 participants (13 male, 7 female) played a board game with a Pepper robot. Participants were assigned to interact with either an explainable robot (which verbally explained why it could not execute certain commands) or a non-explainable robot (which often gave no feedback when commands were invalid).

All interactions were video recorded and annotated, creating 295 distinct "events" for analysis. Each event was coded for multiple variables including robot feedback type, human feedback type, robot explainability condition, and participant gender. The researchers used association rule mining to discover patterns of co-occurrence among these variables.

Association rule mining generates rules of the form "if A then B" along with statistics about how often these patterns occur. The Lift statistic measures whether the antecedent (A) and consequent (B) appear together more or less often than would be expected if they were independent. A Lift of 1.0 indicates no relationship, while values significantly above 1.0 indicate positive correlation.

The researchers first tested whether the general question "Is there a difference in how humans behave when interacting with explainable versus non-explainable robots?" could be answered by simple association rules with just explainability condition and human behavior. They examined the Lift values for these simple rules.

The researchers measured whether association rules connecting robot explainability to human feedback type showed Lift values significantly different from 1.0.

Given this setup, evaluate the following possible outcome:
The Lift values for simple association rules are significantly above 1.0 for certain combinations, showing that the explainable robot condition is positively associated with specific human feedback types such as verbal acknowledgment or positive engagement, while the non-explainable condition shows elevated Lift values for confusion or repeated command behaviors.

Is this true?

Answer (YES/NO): NO